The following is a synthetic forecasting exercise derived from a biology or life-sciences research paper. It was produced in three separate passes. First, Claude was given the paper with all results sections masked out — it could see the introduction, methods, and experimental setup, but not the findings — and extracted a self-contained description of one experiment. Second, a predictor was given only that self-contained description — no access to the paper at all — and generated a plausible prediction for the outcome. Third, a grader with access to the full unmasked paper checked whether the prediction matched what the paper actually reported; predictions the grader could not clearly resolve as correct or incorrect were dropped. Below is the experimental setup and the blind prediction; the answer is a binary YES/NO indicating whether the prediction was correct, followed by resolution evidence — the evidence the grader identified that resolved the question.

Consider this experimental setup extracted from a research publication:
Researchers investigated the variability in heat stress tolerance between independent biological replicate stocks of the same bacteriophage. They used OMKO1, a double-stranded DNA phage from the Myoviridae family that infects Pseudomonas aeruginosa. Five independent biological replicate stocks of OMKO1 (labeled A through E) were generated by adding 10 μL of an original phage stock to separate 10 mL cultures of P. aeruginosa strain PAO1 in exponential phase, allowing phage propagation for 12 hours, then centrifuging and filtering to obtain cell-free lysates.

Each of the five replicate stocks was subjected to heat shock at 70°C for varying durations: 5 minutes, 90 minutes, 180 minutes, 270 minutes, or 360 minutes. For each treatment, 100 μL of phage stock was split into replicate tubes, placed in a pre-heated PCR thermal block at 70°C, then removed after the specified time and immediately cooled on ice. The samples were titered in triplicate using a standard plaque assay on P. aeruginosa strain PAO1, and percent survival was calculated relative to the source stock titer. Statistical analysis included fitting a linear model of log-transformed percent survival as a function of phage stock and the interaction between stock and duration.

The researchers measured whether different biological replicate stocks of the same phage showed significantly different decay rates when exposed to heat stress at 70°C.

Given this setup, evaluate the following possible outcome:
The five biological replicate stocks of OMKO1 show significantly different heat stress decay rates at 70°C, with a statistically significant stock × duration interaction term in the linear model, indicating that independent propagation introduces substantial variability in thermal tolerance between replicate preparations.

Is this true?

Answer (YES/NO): NO